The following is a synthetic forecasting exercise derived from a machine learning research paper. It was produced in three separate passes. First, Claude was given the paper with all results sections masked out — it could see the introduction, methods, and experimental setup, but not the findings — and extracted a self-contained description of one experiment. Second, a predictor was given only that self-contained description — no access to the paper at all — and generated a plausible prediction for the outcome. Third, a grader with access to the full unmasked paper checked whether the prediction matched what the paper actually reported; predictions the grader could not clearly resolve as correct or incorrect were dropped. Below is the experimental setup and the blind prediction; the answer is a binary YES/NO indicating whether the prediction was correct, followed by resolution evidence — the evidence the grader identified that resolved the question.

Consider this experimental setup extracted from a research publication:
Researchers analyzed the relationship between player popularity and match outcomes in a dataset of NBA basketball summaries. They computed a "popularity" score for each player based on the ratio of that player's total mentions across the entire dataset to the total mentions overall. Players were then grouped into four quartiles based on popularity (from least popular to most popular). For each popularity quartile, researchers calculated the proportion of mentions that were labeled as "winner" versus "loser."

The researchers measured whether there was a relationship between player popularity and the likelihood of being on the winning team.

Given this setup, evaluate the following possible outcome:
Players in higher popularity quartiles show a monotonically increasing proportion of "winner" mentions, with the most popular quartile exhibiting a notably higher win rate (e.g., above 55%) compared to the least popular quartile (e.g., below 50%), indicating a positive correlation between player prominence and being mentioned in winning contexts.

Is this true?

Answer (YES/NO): NO